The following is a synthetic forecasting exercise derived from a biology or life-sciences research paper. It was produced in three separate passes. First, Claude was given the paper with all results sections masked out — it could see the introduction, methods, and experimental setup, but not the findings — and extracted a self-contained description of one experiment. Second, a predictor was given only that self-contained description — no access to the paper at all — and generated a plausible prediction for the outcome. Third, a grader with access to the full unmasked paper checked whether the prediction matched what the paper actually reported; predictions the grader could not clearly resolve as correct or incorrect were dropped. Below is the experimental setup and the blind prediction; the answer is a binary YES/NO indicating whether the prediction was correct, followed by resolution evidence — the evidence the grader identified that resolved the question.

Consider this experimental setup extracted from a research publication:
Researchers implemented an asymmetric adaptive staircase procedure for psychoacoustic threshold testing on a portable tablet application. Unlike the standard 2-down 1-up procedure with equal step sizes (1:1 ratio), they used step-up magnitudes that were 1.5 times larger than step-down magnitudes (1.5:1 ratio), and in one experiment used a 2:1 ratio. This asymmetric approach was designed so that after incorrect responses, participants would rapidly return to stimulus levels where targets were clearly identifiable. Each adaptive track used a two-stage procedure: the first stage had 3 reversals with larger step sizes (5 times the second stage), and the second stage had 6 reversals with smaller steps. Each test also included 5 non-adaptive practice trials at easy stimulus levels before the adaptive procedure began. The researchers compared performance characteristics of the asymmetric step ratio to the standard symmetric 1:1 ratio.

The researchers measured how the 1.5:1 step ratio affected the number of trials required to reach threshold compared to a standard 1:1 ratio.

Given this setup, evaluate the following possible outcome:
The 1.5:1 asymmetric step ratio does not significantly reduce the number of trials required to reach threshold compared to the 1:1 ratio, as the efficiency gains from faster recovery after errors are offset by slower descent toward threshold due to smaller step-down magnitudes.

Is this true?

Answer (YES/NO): NO